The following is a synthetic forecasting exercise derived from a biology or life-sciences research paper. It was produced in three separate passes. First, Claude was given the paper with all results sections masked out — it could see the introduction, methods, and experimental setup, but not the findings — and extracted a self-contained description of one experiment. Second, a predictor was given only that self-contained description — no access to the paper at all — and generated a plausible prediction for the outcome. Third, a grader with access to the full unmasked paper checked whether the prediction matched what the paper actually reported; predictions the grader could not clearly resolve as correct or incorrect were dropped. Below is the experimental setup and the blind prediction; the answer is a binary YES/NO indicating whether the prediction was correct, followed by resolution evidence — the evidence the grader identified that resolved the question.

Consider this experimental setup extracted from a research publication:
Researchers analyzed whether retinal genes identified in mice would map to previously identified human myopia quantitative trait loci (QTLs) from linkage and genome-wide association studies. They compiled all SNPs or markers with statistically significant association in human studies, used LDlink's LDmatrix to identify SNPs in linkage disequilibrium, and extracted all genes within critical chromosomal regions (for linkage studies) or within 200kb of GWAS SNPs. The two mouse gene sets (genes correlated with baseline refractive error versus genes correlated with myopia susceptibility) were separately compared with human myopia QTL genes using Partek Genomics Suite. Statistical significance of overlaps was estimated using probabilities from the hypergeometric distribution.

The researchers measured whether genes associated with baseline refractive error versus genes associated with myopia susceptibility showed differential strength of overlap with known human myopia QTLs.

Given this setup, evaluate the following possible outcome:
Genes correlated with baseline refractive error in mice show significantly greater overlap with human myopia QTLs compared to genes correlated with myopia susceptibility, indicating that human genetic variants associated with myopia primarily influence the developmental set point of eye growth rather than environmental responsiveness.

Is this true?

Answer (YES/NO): YES